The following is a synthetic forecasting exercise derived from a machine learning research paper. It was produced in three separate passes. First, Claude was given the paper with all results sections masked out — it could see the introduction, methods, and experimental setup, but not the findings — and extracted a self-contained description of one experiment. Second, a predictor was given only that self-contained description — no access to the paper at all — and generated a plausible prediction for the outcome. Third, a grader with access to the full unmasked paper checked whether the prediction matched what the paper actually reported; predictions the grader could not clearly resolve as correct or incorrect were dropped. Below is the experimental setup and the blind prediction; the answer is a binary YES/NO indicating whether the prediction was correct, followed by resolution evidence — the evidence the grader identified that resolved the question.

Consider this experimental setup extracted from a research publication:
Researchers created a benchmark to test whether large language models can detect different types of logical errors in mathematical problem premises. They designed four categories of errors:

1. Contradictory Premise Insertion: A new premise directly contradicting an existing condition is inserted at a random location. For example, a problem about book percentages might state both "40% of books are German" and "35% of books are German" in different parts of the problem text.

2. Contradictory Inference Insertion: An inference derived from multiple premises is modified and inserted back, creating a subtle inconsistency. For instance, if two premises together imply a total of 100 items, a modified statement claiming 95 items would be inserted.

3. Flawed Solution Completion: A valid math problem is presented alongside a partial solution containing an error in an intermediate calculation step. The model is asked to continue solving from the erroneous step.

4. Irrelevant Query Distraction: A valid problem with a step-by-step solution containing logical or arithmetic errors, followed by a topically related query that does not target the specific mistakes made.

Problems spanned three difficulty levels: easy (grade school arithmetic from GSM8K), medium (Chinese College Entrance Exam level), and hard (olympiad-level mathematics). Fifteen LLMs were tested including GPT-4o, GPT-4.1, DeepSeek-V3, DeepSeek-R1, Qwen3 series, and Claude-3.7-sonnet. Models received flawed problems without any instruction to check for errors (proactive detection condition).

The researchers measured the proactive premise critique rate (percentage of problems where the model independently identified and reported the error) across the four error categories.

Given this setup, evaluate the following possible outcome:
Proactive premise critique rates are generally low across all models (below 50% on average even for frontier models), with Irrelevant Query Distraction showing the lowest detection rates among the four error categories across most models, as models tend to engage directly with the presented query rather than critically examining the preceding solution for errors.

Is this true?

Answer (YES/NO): NO